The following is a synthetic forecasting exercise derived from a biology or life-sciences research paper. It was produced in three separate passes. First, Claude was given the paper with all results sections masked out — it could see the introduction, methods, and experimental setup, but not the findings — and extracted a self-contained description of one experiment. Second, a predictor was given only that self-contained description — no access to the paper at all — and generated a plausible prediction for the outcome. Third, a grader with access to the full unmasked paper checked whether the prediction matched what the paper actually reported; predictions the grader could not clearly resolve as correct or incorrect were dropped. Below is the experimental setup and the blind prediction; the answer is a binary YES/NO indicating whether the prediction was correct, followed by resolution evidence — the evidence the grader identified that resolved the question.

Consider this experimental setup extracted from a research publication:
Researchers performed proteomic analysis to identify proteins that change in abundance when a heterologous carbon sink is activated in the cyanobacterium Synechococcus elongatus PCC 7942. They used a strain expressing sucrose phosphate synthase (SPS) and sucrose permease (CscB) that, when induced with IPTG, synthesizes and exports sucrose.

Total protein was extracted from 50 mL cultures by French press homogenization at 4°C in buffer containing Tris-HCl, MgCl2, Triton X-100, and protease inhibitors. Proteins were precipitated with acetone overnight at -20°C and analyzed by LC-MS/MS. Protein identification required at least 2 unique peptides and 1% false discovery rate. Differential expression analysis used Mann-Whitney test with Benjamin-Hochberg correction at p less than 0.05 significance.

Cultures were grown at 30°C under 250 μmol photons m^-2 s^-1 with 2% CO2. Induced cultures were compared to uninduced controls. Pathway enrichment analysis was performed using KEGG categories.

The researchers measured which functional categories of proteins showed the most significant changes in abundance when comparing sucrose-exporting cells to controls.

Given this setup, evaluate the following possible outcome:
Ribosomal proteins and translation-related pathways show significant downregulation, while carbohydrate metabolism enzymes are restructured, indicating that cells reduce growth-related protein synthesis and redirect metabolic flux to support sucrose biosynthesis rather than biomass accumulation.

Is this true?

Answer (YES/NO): NO